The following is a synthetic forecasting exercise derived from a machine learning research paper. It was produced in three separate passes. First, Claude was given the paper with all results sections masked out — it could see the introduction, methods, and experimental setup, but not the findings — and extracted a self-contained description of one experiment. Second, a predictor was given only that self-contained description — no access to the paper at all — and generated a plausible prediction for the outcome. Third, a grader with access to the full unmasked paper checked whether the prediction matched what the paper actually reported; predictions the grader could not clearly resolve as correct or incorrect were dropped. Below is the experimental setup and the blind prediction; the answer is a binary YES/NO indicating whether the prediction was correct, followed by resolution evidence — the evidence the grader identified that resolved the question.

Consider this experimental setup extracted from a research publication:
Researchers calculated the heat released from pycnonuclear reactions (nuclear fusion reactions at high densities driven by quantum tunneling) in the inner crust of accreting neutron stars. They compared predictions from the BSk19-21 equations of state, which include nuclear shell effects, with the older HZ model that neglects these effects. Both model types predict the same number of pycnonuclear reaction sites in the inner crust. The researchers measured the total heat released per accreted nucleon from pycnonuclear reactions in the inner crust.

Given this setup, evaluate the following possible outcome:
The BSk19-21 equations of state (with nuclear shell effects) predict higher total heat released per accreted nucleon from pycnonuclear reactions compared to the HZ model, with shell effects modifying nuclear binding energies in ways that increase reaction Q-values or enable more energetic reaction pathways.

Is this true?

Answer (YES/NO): YES